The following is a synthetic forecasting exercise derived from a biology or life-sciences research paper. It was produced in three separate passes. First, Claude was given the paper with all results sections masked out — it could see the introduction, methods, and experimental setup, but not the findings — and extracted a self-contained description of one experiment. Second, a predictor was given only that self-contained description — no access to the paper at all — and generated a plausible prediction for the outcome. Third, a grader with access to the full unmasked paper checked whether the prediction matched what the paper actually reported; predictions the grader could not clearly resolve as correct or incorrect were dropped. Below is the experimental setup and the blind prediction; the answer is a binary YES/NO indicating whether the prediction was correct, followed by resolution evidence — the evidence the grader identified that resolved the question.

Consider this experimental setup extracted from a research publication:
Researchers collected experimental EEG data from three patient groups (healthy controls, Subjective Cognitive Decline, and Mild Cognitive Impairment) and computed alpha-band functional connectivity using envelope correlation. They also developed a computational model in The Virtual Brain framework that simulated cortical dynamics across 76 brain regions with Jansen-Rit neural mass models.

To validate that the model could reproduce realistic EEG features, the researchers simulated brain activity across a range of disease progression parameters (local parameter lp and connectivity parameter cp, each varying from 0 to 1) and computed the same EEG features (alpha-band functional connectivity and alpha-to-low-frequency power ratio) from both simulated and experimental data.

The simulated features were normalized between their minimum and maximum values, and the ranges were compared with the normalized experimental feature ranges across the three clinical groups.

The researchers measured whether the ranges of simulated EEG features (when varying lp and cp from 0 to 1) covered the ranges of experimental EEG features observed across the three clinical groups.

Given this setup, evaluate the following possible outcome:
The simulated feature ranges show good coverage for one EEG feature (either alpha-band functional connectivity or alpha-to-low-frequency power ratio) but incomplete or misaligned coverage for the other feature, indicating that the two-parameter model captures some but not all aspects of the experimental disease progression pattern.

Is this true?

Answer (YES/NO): NO